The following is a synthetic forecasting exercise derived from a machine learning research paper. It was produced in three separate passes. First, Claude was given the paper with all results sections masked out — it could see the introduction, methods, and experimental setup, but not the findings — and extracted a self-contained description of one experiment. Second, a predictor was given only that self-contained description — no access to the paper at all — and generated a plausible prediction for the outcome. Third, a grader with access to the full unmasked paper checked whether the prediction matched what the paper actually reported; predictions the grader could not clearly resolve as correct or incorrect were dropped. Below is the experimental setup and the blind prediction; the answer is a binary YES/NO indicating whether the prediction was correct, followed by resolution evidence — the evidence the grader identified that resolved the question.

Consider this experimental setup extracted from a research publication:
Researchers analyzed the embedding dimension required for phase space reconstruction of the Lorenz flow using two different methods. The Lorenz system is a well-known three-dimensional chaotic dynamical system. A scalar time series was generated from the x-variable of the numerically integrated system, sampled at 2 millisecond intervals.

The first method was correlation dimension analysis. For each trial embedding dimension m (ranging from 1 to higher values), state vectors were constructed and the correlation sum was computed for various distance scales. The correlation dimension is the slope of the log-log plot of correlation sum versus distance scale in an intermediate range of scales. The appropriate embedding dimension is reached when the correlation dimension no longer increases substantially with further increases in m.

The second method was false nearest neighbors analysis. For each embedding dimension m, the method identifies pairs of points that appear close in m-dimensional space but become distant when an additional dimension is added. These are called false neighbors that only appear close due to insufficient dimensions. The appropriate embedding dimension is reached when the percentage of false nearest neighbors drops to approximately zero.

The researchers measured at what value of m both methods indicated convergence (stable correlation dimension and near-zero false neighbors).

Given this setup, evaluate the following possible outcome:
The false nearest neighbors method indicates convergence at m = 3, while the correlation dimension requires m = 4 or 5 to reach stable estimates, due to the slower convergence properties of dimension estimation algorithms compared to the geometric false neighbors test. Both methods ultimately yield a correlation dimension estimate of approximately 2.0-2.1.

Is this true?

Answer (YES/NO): NO